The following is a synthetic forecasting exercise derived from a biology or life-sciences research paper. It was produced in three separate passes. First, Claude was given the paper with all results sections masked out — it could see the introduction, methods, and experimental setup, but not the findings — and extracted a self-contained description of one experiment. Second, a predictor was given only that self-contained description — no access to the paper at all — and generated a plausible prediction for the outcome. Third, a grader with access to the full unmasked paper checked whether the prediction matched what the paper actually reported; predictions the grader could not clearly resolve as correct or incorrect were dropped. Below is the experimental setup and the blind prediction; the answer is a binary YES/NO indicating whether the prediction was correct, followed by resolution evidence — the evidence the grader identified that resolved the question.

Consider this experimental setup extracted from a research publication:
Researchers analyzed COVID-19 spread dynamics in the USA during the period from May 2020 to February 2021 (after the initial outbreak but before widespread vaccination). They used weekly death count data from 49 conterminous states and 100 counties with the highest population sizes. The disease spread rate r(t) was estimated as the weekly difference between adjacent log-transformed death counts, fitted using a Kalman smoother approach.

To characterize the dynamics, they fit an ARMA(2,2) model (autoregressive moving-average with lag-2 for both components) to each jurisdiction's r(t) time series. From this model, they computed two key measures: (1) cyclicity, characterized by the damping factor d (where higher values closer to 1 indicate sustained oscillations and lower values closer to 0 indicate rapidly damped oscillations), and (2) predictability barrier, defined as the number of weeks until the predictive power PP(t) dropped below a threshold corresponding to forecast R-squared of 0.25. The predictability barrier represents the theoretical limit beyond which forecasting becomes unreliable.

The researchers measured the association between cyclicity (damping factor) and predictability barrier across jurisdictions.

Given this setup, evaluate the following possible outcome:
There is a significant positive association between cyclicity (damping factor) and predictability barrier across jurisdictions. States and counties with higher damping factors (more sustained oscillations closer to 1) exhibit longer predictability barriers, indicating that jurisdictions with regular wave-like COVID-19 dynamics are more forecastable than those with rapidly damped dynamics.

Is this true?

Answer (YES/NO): YES